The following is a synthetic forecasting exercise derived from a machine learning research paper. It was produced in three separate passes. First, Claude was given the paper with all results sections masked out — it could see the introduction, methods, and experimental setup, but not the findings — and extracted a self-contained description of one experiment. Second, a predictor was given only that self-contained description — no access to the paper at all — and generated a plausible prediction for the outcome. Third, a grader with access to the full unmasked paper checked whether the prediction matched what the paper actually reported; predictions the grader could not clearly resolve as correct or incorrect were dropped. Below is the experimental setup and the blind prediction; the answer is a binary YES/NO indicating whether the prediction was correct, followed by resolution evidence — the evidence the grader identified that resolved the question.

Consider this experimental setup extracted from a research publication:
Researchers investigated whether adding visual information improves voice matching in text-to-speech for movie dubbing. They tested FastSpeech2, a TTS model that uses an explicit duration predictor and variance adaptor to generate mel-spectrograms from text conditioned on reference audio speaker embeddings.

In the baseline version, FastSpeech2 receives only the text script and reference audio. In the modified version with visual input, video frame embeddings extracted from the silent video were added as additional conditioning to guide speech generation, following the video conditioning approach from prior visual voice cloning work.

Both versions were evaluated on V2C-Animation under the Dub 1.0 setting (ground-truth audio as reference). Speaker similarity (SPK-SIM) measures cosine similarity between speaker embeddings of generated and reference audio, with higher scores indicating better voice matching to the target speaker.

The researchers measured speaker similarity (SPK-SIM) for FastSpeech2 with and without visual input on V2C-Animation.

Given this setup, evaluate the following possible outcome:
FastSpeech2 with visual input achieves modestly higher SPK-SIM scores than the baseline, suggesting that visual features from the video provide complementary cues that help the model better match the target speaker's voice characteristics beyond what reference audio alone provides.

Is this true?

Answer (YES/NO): YES